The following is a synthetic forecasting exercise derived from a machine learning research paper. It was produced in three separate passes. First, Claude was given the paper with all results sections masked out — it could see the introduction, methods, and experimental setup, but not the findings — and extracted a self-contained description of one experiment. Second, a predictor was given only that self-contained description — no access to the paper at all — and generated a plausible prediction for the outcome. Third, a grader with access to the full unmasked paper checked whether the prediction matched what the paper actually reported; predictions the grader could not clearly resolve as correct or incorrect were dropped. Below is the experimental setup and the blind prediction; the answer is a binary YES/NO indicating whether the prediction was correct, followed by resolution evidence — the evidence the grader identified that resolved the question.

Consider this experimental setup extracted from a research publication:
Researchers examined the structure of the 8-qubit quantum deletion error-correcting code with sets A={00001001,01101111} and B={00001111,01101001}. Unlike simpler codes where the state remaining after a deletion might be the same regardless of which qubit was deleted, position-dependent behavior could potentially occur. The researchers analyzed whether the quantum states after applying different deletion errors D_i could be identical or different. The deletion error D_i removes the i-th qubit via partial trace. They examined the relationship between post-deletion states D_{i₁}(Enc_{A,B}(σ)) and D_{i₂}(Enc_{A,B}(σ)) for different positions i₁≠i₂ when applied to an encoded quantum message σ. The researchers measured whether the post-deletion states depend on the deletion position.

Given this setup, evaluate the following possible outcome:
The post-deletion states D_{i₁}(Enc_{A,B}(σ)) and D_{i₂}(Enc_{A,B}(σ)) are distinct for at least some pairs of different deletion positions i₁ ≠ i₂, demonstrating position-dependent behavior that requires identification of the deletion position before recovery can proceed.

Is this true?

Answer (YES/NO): YES